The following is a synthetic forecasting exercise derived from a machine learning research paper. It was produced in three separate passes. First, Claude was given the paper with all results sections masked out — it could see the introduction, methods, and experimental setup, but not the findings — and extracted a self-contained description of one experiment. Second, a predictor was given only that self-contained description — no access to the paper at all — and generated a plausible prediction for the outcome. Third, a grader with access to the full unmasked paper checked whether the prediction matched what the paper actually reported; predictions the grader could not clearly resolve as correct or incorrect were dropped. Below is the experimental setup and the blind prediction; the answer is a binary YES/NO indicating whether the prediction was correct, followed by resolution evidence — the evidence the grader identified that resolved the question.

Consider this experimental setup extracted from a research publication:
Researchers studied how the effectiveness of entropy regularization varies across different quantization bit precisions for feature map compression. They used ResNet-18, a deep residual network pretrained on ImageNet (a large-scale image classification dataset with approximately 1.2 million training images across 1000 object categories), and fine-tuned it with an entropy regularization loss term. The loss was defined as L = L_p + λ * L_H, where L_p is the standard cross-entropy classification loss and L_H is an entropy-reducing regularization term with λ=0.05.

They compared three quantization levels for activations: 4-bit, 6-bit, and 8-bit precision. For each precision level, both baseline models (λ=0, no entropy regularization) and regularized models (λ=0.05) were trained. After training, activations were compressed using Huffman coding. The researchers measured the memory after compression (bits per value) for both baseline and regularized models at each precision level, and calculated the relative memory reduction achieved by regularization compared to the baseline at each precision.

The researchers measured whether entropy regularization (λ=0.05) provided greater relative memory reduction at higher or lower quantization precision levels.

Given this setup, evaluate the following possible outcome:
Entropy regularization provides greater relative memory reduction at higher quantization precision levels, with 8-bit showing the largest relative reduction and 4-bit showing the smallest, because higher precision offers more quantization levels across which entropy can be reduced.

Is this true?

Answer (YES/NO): YES